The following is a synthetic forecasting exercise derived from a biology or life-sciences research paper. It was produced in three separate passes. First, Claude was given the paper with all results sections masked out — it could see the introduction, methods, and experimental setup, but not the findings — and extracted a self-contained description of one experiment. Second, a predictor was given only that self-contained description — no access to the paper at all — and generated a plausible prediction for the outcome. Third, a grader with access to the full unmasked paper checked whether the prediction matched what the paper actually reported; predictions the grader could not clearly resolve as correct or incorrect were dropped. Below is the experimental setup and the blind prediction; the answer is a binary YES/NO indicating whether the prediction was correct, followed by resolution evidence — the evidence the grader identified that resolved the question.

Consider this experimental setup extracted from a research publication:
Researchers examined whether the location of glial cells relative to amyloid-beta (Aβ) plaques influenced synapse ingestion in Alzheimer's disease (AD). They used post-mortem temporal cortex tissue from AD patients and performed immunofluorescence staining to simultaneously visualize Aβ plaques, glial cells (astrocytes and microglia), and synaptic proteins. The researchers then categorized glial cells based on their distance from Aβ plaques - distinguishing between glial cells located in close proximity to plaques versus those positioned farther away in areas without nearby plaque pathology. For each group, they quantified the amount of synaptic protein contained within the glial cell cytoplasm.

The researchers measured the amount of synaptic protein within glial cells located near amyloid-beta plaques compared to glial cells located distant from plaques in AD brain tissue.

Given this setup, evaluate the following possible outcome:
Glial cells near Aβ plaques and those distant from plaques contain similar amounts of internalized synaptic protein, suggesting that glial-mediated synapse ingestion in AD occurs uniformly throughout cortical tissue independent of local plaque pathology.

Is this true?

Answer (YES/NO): NO